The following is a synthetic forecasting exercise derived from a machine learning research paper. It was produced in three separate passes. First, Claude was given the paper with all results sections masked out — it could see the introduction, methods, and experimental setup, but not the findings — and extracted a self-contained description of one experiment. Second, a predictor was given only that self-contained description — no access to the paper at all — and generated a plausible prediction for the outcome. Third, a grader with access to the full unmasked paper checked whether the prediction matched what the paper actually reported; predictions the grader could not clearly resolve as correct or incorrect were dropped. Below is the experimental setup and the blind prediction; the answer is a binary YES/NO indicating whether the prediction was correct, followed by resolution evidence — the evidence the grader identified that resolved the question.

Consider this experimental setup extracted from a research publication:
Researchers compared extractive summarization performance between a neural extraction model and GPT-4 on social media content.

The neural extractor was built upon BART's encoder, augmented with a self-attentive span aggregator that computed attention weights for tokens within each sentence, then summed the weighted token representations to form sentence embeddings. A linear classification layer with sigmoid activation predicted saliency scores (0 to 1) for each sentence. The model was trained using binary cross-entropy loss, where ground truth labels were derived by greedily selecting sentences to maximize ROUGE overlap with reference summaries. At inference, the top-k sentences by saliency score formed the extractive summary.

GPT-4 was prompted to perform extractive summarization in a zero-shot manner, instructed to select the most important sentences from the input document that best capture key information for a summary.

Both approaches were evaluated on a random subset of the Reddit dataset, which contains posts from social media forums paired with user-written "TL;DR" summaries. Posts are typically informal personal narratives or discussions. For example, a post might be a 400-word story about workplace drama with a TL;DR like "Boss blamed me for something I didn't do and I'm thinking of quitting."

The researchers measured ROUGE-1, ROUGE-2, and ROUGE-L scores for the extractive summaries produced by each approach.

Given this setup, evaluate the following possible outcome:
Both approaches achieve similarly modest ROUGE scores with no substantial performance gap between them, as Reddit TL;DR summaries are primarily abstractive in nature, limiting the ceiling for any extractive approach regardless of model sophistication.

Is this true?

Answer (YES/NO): NO